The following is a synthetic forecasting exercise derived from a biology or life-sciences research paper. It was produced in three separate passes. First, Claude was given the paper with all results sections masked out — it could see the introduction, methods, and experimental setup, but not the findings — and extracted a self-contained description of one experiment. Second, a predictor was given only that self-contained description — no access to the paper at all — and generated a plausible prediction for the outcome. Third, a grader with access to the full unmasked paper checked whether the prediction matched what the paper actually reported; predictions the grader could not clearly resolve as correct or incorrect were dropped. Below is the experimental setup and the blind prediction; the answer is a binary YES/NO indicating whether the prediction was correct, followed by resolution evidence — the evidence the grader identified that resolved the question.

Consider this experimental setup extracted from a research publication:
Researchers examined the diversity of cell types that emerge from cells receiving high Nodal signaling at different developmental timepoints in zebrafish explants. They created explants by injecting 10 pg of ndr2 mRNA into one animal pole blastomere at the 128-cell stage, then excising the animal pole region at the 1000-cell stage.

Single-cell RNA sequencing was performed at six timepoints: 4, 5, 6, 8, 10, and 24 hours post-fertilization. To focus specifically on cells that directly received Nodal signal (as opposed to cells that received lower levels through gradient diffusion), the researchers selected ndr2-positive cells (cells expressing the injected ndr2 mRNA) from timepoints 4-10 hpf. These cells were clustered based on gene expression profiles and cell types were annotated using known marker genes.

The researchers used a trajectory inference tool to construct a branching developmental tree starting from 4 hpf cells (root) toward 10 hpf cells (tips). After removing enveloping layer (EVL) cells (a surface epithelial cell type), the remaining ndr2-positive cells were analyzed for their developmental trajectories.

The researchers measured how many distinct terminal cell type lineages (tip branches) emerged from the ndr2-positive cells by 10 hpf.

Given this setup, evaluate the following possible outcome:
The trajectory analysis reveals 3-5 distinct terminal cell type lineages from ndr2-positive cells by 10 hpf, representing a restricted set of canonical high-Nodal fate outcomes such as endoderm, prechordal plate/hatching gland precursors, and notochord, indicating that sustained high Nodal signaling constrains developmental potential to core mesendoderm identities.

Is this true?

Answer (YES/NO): NO